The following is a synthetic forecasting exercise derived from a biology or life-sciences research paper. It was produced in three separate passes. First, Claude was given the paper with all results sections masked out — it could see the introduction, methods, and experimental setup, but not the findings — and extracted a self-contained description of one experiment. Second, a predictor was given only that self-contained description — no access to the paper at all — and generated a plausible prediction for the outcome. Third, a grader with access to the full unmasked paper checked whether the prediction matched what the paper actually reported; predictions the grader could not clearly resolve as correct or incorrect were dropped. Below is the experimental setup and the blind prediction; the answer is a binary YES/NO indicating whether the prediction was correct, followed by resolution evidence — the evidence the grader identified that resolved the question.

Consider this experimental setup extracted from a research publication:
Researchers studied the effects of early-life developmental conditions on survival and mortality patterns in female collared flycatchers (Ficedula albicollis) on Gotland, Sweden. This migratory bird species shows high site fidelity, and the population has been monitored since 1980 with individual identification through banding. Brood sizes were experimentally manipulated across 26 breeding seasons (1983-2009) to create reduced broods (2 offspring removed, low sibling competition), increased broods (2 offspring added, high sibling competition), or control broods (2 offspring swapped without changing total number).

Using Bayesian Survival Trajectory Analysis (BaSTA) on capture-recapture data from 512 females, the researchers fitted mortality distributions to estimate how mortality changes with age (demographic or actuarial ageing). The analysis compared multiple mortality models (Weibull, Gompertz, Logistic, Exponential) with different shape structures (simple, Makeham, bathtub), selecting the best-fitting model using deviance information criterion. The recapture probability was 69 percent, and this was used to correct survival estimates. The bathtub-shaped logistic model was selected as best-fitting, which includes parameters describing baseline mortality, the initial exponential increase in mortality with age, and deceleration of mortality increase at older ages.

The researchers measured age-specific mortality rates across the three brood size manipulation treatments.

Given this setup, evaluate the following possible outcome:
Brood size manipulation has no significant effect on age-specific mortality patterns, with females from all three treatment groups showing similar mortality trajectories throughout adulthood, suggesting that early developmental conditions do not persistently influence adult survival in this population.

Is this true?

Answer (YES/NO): NO